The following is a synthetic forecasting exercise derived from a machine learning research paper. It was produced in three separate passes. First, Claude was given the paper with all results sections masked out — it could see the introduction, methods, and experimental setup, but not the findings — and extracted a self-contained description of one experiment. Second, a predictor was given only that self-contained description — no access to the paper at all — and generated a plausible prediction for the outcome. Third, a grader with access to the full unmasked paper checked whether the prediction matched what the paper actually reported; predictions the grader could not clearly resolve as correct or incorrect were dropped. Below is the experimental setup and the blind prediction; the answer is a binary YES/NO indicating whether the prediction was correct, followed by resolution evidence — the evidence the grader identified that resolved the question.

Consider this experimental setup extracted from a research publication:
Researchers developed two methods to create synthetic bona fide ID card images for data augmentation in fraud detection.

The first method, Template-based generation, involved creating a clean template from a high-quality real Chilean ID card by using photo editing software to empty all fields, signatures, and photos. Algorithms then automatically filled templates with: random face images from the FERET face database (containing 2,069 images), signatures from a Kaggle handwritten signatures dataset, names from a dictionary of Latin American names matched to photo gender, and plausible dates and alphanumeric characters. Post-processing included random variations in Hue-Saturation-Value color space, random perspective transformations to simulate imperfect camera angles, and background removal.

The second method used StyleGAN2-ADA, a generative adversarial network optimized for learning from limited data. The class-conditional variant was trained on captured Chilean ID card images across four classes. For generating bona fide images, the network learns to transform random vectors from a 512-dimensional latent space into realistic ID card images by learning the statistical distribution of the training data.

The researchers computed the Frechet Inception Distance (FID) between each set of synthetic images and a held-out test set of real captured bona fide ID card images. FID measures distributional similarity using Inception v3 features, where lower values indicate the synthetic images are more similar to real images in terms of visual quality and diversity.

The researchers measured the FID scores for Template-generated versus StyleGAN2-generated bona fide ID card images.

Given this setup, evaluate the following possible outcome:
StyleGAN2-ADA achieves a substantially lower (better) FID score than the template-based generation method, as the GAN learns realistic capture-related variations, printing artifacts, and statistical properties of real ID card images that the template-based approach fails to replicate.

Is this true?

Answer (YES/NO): YES